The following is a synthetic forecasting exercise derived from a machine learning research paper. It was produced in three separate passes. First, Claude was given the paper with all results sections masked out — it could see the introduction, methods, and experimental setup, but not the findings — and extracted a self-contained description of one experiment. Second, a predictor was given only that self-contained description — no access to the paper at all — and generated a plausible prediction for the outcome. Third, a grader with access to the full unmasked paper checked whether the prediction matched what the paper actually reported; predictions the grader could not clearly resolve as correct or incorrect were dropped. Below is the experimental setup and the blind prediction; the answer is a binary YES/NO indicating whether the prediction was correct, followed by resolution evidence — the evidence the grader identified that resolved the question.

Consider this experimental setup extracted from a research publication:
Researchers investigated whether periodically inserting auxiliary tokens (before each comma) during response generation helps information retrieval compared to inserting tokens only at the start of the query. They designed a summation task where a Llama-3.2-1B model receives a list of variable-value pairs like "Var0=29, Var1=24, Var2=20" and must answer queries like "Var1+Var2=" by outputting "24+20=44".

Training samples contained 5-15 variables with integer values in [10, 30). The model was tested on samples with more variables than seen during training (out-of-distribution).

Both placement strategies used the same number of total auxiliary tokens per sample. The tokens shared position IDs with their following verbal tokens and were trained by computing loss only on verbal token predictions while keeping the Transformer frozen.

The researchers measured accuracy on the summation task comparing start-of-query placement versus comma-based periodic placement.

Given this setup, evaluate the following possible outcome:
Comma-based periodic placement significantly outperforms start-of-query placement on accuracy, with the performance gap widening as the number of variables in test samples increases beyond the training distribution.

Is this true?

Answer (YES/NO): YES